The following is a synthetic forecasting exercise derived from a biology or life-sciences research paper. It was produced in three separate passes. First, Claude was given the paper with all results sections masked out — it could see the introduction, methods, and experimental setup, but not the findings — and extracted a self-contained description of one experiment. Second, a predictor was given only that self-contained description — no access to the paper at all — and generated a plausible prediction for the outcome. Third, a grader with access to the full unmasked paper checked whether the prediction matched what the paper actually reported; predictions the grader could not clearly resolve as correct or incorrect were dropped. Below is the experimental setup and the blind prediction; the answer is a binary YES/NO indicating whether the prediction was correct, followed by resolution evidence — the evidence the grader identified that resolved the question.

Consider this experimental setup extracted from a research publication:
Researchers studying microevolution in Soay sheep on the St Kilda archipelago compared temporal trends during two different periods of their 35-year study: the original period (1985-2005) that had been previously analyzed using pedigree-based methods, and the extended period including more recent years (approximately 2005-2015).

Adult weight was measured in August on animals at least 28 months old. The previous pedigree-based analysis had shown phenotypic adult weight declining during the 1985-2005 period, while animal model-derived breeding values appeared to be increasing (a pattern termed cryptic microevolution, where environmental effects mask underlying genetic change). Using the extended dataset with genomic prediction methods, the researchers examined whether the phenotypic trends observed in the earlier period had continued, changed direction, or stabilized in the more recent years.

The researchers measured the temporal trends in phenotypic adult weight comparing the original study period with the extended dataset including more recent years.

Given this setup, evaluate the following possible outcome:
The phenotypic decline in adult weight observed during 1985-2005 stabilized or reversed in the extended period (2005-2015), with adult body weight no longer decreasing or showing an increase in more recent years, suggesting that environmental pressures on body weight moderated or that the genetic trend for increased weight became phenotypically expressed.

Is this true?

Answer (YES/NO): YES